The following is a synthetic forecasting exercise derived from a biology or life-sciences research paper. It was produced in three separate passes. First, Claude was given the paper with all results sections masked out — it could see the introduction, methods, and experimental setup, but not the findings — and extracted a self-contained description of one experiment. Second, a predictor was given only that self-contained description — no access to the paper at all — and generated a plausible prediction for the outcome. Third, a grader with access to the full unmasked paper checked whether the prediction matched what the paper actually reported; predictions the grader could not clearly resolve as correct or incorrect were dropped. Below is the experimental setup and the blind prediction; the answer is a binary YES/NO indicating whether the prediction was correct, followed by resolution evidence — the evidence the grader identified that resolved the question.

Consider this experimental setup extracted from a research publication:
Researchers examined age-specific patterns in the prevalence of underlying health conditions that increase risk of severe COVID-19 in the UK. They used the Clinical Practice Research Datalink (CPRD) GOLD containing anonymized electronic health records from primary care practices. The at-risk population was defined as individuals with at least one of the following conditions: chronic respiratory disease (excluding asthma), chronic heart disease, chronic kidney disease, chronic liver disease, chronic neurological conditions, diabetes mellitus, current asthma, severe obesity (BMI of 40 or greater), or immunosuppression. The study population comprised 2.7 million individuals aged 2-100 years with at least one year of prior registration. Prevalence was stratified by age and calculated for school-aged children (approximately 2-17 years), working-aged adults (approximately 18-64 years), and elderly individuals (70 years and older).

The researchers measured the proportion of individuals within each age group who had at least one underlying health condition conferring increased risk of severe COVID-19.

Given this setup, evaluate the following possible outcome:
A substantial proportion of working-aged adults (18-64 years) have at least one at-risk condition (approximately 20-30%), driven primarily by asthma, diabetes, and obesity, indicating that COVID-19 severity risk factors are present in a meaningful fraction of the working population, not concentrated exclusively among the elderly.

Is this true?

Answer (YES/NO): NO